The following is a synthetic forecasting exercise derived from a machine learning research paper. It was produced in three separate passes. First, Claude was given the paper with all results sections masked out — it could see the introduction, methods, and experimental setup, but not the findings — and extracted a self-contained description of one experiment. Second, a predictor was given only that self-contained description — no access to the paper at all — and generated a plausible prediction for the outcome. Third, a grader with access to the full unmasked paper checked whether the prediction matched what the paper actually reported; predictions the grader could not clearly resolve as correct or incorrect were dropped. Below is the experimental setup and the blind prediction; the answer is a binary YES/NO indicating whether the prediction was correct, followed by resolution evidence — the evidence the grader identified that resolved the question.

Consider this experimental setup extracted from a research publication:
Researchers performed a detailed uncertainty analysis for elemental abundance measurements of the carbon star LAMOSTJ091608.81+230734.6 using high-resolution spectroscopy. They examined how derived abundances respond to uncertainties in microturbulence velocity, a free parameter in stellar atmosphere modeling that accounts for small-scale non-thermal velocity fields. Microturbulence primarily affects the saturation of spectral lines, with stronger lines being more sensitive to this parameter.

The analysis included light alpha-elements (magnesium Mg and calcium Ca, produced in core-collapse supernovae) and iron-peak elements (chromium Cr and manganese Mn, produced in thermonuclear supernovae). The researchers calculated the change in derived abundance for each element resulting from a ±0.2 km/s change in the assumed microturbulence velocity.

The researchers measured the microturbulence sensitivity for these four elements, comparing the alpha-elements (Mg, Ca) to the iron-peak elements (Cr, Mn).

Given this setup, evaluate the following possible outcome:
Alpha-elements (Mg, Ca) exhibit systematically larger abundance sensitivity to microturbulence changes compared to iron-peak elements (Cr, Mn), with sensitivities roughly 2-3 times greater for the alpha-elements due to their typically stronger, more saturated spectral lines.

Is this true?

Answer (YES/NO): NO